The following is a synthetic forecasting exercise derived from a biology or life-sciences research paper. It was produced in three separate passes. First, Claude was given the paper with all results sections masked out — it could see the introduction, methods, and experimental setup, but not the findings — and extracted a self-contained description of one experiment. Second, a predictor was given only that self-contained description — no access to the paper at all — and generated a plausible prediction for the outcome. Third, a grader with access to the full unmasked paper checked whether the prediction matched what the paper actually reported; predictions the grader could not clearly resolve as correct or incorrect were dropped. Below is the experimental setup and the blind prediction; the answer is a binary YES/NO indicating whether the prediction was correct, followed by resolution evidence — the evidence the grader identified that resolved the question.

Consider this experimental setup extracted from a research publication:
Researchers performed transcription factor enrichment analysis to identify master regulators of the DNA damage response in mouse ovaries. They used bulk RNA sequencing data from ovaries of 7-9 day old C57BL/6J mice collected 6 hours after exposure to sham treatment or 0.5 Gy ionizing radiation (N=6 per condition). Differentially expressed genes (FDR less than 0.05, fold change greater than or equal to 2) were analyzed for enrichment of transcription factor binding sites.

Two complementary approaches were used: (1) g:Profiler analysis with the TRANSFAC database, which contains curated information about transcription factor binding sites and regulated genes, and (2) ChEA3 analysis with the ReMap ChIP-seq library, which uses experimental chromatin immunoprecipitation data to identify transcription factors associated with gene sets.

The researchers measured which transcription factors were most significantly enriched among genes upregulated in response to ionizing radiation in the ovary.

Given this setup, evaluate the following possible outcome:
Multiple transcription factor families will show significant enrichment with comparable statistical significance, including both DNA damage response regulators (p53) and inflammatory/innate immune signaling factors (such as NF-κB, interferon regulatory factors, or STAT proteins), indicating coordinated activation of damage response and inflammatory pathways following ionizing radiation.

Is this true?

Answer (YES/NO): NO